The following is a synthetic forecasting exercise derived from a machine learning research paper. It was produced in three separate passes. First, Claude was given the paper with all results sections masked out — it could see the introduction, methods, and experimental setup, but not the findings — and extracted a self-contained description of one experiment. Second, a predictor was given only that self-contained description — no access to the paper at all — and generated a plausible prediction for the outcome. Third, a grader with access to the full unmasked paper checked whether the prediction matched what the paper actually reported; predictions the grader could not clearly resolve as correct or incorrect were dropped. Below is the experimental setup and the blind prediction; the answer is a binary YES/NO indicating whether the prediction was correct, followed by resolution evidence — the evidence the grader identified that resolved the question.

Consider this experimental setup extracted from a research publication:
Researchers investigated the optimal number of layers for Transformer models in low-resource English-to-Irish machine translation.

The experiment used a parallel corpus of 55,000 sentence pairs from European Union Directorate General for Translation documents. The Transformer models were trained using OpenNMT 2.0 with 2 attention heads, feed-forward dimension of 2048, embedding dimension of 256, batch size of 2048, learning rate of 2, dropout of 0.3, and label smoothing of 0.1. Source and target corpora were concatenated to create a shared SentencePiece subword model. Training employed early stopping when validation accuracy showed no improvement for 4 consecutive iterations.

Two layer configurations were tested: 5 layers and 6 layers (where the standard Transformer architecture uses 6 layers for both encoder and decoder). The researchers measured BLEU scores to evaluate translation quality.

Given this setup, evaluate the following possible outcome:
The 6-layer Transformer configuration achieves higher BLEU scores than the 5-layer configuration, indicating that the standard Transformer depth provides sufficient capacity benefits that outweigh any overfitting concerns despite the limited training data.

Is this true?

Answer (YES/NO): YES